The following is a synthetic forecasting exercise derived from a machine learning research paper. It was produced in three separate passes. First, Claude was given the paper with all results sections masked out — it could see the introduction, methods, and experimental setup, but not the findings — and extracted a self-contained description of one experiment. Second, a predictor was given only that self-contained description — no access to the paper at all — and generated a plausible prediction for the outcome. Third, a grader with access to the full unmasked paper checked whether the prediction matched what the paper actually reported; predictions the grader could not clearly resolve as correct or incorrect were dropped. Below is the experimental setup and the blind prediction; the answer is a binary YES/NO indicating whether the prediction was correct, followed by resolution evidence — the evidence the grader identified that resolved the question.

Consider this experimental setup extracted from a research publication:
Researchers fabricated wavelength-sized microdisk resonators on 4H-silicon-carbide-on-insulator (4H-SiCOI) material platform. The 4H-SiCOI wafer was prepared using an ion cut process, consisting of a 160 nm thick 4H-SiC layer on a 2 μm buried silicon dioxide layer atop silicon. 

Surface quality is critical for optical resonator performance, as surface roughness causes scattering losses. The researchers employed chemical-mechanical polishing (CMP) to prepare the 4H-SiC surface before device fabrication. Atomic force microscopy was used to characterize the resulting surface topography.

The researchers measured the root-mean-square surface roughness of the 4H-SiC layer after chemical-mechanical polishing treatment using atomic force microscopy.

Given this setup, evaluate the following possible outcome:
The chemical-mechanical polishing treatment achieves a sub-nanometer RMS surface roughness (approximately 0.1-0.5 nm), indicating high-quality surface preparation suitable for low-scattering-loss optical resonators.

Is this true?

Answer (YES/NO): YES